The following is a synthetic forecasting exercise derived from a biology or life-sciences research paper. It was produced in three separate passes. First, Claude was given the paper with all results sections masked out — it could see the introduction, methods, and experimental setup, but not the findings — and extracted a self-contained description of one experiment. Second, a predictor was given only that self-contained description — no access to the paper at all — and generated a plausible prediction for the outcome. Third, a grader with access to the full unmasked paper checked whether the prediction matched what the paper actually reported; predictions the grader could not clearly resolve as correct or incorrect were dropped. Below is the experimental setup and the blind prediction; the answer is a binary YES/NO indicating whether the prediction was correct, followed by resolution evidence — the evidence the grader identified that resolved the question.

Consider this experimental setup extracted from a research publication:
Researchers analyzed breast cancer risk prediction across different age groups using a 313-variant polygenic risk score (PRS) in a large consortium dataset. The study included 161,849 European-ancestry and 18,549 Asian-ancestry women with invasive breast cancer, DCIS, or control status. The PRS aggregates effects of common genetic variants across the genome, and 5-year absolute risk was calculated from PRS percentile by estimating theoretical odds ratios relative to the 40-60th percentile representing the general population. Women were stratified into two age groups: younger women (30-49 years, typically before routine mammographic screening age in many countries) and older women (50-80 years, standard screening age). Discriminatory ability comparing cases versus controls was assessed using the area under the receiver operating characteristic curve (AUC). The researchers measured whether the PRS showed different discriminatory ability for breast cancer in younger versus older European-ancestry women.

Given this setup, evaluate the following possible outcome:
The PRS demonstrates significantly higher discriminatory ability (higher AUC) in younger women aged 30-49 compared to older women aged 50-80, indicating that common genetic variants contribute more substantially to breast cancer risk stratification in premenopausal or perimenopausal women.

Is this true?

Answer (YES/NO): YES